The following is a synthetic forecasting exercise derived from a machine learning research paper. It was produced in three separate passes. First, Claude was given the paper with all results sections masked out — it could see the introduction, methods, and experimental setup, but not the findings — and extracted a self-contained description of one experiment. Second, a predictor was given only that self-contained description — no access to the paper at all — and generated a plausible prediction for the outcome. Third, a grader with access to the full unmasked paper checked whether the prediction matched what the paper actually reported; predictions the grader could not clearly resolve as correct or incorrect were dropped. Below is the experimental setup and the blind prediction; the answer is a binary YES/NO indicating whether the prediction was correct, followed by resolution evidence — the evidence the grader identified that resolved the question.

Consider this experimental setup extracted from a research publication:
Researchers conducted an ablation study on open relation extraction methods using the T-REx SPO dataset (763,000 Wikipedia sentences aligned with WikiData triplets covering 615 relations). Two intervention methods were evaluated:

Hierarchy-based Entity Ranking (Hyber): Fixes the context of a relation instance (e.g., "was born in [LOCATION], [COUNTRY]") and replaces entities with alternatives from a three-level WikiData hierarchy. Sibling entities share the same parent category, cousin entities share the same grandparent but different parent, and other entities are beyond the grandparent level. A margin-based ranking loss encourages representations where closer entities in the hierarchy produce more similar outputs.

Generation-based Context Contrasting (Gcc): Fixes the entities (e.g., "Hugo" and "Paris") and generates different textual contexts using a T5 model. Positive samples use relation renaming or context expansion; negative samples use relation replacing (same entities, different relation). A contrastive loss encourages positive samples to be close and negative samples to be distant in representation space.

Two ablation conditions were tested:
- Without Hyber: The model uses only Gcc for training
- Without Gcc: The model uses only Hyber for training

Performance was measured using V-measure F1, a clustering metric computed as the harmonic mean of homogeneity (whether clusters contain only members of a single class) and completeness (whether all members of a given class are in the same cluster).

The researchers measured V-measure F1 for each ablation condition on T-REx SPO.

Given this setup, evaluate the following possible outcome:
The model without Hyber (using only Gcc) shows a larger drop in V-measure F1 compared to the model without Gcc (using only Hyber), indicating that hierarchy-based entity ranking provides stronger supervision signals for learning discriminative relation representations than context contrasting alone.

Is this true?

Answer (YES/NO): YES